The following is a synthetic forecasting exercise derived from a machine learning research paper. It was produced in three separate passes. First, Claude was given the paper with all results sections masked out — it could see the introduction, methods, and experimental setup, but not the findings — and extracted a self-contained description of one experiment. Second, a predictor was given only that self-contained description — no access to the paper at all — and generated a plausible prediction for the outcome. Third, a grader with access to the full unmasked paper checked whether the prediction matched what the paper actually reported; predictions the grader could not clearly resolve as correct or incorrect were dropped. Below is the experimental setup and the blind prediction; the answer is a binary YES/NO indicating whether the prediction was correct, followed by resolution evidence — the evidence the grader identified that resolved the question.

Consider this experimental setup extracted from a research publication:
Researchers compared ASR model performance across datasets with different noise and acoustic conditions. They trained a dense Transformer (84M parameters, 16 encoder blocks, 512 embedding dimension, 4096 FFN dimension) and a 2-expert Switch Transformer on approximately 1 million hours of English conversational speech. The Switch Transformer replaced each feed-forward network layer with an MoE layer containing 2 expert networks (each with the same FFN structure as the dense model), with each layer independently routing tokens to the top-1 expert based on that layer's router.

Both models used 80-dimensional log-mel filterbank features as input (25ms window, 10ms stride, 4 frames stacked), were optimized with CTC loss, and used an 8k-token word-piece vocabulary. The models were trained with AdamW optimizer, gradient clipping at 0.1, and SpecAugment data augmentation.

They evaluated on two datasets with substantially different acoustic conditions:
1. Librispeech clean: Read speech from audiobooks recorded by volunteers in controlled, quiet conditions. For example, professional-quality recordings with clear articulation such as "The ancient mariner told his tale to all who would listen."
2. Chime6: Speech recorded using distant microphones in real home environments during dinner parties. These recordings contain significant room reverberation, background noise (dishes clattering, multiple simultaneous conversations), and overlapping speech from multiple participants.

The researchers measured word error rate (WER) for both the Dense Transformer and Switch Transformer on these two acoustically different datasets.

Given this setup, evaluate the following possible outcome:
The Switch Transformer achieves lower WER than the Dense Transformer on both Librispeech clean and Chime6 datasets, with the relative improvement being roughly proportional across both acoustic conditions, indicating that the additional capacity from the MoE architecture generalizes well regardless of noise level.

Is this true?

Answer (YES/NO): NO